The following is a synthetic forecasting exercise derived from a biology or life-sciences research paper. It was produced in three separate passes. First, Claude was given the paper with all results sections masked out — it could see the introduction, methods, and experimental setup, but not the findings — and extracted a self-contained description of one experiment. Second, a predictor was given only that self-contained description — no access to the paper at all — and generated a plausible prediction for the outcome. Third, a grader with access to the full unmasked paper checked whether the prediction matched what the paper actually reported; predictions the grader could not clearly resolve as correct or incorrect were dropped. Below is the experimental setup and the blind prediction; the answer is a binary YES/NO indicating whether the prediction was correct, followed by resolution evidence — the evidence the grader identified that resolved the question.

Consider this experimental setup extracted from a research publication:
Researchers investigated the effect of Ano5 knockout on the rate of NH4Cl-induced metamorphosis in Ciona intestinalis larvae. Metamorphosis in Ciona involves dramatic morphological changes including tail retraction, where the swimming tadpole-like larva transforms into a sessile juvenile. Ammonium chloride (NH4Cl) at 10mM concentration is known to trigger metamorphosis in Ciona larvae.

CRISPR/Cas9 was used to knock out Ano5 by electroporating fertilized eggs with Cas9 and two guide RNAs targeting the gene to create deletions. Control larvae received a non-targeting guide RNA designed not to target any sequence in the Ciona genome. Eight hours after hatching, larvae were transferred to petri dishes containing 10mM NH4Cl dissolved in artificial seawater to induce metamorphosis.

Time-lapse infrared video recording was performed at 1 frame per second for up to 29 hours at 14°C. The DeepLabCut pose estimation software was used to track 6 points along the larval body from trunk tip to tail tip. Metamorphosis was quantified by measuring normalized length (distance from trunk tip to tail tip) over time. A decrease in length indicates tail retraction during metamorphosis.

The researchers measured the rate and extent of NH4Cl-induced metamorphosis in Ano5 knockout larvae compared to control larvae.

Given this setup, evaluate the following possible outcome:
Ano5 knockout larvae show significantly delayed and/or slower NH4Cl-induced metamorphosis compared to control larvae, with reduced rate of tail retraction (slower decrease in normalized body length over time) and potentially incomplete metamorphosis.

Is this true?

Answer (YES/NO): YES